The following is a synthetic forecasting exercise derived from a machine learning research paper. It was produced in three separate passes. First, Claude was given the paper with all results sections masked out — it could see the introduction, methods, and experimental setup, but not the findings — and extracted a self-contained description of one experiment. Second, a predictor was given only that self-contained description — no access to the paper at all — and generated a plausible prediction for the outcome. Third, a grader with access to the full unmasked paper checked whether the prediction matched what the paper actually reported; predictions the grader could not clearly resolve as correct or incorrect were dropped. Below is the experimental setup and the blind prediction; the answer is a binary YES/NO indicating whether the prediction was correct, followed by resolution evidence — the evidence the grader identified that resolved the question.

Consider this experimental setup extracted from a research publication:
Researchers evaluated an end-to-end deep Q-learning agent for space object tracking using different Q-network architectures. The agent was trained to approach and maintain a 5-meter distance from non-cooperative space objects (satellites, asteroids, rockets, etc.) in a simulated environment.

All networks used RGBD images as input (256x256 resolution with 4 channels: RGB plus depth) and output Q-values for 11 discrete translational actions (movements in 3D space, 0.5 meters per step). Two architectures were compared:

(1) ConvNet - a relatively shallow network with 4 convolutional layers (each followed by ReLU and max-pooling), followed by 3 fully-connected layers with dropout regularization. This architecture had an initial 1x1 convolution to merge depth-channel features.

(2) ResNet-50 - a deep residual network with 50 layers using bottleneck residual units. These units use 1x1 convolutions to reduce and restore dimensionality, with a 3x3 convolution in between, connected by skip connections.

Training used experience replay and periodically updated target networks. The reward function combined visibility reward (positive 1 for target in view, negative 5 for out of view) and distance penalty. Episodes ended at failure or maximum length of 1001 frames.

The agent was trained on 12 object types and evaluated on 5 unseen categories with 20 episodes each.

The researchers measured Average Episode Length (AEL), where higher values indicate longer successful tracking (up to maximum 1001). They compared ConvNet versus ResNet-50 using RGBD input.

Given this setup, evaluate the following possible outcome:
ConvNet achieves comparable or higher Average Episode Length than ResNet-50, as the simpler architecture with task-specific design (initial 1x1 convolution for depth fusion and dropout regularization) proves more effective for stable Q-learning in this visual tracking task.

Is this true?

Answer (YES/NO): NO